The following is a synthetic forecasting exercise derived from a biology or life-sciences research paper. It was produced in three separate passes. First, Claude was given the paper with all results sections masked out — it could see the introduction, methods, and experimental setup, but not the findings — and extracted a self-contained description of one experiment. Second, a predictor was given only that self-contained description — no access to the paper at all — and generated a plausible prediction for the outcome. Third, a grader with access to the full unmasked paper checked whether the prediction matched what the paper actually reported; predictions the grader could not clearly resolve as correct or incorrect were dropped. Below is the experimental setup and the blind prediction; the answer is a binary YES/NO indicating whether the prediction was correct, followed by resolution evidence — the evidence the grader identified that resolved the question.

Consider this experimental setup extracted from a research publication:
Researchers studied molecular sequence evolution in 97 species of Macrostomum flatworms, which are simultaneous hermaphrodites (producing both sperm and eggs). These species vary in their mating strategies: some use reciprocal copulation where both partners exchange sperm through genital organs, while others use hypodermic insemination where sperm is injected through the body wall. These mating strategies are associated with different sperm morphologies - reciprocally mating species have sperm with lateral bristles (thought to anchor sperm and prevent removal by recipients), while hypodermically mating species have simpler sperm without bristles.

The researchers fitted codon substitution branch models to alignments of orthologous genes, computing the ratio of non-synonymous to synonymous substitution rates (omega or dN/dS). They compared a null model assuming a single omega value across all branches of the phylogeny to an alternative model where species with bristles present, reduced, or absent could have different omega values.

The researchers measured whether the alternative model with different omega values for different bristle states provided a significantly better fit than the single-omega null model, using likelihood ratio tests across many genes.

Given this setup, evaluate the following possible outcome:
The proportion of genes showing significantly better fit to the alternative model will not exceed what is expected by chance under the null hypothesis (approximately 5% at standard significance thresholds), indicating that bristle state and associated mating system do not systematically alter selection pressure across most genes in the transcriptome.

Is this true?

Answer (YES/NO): NO